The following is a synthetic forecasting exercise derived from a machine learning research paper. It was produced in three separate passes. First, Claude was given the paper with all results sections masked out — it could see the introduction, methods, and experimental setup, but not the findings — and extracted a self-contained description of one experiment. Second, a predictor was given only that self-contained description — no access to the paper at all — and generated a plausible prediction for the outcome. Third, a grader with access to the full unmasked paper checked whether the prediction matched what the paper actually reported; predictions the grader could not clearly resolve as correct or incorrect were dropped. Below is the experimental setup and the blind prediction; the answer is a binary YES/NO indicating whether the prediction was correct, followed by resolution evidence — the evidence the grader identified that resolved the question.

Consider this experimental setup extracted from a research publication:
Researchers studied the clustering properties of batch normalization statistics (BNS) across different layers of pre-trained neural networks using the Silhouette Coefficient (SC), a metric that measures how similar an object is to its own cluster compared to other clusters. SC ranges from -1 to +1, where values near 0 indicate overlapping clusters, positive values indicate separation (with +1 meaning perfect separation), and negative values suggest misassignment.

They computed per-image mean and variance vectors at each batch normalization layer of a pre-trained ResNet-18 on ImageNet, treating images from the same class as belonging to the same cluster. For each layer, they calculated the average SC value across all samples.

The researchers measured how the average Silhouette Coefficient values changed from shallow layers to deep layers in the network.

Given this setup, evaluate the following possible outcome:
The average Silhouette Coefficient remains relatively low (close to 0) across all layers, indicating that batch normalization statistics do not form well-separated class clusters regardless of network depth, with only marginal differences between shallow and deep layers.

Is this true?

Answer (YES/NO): NO